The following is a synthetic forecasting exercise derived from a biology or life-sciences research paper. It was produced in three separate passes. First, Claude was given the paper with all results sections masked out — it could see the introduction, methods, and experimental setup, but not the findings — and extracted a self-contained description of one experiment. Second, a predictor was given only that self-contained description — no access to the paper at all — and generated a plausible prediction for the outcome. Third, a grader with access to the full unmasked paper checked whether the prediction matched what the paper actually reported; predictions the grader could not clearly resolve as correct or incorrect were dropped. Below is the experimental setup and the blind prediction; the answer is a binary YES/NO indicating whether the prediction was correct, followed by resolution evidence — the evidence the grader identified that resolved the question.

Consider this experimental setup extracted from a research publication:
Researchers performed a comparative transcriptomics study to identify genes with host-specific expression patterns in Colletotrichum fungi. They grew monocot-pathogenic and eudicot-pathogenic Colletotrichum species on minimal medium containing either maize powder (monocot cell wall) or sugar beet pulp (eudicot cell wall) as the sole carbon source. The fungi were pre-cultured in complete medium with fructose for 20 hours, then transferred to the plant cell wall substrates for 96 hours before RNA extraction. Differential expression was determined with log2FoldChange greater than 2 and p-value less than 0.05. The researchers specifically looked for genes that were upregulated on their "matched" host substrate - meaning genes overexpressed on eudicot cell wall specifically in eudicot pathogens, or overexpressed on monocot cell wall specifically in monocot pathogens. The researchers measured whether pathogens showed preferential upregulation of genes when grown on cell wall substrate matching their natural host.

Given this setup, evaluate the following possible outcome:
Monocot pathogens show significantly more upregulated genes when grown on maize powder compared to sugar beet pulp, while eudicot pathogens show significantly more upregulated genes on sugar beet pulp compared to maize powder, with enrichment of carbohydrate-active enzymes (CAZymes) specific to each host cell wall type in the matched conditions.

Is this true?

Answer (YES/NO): NO